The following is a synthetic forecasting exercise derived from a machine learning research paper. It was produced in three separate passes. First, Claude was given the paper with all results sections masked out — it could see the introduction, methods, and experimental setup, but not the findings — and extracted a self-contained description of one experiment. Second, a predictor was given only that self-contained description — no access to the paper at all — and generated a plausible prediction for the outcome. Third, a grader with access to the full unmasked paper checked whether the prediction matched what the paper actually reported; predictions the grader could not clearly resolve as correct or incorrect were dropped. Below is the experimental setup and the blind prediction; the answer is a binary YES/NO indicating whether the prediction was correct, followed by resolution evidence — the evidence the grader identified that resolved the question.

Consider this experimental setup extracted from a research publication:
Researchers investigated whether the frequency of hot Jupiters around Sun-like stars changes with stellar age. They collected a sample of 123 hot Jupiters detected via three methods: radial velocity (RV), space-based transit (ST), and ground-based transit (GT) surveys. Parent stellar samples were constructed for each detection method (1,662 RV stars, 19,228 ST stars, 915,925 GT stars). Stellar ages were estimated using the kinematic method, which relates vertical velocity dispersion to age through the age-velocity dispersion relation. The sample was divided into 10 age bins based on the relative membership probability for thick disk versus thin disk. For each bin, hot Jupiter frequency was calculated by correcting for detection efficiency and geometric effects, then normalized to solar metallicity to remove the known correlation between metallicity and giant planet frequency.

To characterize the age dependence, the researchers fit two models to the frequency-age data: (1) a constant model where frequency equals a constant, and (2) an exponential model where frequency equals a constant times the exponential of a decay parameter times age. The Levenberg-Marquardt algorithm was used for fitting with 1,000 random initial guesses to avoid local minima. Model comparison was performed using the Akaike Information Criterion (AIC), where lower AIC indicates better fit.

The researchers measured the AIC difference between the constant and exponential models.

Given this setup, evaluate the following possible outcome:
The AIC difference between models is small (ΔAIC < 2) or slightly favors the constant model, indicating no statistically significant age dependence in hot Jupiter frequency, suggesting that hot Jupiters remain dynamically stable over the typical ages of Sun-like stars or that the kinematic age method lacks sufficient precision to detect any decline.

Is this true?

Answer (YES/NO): NO